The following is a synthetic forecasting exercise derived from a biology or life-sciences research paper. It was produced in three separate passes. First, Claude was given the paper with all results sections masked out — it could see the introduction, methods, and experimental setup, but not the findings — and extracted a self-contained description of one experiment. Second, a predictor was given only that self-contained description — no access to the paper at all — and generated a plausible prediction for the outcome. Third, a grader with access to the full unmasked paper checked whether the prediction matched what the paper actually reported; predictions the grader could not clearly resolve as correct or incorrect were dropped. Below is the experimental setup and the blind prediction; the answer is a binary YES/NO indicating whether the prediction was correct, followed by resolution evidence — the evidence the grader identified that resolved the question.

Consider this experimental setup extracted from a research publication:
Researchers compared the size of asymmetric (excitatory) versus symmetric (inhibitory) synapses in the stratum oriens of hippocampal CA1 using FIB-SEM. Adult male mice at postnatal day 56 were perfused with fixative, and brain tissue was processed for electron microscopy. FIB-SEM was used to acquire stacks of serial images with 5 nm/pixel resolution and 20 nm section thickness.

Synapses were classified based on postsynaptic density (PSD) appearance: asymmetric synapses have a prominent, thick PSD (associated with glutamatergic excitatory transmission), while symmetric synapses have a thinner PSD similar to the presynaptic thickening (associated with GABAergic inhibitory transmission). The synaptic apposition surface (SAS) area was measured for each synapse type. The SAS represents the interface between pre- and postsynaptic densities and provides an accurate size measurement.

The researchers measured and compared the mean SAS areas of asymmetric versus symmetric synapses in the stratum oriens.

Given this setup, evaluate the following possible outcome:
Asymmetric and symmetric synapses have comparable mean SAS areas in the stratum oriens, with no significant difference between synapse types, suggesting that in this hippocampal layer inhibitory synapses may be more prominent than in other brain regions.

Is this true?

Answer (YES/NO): NO